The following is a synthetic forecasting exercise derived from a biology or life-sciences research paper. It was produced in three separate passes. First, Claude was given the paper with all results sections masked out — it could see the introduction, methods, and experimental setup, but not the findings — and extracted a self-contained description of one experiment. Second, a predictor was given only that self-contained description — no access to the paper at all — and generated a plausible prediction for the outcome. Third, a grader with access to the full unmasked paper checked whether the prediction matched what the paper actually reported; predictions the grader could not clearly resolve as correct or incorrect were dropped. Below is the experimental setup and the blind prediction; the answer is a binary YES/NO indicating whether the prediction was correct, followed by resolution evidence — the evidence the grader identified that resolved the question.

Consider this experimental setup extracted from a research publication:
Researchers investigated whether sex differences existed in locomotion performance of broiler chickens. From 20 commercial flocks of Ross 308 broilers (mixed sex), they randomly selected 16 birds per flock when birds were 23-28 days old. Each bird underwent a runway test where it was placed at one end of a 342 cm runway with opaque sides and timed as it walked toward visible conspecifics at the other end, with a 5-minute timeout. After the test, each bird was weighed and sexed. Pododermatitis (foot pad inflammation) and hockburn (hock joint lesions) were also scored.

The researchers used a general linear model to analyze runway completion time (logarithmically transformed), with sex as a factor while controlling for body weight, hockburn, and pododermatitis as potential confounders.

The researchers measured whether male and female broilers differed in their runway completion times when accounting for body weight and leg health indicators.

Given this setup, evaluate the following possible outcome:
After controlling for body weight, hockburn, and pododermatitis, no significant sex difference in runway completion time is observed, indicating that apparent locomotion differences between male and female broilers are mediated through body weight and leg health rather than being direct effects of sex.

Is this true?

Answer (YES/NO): YES